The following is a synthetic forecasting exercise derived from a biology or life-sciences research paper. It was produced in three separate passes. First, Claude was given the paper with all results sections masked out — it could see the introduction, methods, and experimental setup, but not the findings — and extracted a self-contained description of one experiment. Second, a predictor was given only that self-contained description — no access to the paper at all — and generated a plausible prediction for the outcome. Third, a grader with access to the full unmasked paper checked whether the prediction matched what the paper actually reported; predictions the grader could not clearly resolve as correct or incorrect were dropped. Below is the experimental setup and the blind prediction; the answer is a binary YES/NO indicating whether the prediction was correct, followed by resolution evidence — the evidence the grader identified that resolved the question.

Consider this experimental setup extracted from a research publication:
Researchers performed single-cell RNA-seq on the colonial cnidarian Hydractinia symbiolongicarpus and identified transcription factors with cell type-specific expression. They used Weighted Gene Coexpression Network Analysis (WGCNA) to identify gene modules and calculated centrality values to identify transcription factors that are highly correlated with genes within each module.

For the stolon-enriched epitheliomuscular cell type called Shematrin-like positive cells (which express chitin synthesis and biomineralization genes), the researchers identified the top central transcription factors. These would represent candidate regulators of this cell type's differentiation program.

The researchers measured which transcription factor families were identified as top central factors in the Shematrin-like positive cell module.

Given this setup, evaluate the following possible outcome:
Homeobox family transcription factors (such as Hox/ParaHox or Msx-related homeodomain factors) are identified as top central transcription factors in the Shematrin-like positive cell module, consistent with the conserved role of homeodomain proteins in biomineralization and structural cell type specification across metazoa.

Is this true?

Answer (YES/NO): NO